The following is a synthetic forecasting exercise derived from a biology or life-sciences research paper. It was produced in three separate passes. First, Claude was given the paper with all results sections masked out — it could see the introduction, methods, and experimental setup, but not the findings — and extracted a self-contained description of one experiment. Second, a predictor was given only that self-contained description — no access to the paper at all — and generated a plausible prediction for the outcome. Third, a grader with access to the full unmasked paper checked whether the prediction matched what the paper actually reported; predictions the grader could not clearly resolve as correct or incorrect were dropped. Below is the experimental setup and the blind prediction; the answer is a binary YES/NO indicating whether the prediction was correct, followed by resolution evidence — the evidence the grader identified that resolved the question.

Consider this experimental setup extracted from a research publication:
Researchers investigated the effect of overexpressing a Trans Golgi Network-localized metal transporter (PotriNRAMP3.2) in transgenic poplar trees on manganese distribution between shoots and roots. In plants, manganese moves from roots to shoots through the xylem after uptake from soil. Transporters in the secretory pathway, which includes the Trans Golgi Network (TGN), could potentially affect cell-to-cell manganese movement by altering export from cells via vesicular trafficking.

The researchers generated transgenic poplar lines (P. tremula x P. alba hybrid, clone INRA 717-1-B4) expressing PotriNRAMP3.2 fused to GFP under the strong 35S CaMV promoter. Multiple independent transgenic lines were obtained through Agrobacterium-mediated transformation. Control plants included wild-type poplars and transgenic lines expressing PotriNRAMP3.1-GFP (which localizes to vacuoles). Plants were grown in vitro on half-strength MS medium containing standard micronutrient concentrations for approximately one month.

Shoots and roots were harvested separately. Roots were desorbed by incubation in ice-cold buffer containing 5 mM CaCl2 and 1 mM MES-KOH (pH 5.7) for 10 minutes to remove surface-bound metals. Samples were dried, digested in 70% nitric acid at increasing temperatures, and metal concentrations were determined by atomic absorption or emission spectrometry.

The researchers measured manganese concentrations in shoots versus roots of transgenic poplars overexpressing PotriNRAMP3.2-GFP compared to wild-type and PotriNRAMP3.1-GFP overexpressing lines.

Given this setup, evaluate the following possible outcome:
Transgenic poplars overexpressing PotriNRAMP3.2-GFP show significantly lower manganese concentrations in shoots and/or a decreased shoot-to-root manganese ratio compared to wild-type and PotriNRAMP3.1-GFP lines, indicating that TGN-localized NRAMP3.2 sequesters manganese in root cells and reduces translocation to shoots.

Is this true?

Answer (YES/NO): NO